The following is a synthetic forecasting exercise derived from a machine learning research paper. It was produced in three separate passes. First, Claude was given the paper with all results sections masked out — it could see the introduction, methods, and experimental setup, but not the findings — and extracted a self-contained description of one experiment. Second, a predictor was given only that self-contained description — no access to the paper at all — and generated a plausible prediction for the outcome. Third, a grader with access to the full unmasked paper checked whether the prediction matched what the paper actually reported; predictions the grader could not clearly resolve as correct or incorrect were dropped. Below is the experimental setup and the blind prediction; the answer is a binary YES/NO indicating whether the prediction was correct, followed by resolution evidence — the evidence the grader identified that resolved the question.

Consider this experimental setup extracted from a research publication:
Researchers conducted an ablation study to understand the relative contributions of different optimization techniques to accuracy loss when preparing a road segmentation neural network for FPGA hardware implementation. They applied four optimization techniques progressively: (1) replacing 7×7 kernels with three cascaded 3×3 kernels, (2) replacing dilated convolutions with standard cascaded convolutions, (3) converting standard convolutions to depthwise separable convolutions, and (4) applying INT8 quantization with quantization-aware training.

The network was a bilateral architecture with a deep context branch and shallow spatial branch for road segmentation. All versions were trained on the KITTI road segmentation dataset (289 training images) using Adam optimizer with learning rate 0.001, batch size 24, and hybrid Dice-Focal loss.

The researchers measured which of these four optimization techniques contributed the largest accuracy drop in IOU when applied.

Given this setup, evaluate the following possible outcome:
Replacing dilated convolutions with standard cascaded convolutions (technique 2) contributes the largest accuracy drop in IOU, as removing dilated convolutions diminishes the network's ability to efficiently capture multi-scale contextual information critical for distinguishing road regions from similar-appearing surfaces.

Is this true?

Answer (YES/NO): NO